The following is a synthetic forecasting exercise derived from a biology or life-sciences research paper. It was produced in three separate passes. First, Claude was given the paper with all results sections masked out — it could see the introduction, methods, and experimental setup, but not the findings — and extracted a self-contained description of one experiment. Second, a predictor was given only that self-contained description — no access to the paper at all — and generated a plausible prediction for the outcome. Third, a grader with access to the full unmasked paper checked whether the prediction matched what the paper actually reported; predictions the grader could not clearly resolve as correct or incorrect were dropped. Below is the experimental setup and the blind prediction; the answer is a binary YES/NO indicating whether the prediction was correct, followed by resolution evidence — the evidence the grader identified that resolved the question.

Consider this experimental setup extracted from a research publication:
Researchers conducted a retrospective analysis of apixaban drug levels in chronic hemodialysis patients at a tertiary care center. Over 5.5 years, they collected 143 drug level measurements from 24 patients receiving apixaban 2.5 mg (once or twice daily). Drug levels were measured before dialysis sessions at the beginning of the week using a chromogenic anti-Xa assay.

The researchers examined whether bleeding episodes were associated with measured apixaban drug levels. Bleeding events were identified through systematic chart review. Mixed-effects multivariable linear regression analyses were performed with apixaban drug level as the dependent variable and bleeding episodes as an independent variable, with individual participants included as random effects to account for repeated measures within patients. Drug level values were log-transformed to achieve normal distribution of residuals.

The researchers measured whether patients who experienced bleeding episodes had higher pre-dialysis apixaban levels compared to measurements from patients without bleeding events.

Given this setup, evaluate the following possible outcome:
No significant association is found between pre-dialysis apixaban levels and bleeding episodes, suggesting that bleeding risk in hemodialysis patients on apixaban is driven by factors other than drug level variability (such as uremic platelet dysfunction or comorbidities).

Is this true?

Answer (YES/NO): NO